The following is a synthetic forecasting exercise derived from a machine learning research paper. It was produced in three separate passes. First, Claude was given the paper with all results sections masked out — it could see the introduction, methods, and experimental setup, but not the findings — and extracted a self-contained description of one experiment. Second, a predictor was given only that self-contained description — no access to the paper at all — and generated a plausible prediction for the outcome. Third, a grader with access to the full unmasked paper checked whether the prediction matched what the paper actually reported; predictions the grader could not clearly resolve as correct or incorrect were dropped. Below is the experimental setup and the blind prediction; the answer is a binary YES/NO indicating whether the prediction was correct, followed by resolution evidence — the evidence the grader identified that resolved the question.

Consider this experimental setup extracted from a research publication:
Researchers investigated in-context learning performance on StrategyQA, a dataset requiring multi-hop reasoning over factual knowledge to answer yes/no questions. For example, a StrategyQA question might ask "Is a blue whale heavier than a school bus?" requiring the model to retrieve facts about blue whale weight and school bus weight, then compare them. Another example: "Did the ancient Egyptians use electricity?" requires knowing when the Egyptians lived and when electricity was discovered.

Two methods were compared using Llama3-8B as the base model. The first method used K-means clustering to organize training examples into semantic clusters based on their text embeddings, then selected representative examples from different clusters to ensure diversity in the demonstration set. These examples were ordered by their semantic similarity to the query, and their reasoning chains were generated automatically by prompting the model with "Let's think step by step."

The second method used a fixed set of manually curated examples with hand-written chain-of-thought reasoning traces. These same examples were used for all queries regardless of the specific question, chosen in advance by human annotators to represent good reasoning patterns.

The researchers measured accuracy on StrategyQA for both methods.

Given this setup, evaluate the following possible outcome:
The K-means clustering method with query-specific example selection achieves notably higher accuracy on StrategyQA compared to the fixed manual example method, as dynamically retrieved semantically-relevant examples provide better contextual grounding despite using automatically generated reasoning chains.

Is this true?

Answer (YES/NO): YES